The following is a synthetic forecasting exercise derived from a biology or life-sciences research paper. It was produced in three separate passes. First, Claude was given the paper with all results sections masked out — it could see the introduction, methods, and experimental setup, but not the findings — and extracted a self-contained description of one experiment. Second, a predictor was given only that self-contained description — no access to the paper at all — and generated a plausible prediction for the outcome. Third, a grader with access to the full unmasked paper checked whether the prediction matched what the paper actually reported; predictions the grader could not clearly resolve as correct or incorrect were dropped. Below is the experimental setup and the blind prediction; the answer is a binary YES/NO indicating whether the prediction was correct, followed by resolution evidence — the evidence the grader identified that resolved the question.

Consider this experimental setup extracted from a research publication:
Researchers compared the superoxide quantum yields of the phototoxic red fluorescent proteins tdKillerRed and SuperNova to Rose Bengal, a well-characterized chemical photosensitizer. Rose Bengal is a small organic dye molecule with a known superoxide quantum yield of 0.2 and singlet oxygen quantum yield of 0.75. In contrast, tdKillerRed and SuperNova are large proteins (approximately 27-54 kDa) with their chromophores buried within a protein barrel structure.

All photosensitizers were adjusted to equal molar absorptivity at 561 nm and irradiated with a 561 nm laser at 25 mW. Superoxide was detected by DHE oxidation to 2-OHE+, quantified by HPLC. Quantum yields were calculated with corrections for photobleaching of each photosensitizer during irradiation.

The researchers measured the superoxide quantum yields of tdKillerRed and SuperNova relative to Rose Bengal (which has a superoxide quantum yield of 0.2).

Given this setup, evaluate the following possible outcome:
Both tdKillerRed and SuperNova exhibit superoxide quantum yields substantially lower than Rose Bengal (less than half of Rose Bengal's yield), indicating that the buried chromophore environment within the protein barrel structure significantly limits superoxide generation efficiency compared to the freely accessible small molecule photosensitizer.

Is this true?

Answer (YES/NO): YES